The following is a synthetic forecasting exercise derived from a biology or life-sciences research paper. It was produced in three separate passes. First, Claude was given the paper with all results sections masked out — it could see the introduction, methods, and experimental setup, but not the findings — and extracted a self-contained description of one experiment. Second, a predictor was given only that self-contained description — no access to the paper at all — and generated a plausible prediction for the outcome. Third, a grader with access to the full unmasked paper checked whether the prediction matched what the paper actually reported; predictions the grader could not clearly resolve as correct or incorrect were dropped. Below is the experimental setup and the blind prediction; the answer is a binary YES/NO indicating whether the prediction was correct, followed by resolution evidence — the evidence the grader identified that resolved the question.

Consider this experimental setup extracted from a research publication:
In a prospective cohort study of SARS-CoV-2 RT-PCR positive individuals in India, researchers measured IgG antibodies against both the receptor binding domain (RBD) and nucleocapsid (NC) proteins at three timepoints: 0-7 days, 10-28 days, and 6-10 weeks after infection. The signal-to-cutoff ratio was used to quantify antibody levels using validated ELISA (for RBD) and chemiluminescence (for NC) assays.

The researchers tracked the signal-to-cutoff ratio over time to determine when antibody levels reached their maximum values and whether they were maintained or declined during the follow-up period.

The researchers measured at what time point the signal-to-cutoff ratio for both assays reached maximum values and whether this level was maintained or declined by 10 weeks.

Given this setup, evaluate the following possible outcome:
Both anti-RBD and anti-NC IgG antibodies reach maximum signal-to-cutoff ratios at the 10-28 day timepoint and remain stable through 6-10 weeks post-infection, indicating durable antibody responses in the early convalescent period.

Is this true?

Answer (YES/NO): YES